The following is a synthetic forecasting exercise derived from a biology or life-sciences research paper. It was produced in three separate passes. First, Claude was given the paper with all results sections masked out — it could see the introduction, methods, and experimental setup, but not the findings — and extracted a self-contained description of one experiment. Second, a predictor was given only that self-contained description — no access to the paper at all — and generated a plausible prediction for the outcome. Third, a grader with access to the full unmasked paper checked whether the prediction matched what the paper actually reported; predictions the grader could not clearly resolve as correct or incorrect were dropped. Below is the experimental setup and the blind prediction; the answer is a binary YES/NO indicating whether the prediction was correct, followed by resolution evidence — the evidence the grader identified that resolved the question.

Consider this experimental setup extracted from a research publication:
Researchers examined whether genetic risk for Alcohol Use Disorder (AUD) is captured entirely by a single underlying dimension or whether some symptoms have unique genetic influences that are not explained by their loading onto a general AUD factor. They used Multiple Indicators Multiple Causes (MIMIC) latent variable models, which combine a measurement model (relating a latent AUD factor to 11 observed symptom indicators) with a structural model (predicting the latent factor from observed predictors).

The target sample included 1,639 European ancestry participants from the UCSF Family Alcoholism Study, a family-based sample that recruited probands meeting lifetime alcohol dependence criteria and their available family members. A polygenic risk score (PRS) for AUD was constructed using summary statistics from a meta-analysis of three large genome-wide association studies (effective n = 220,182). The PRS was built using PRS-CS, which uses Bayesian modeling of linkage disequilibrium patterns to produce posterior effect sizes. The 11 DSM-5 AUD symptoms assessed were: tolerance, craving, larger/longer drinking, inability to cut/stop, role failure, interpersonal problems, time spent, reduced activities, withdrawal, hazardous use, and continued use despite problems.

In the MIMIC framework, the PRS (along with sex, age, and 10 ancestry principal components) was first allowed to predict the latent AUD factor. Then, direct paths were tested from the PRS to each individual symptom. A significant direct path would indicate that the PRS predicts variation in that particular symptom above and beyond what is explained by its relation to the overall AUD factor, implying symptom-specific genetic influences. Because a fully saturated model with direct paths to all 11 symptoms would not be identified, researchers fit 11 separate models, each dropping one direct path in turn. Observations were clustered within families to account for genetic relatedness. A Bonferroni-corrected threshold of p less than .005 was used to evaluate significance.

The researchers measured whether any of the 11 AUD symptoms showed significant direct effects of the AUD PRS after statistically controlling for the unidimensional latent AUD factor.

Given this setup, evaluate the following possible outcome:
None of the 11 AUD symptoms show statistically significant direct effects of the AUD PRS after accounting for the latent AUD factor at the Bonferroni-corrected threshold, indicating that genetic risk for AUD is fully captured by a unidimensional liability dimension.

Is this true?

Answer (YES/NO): YES